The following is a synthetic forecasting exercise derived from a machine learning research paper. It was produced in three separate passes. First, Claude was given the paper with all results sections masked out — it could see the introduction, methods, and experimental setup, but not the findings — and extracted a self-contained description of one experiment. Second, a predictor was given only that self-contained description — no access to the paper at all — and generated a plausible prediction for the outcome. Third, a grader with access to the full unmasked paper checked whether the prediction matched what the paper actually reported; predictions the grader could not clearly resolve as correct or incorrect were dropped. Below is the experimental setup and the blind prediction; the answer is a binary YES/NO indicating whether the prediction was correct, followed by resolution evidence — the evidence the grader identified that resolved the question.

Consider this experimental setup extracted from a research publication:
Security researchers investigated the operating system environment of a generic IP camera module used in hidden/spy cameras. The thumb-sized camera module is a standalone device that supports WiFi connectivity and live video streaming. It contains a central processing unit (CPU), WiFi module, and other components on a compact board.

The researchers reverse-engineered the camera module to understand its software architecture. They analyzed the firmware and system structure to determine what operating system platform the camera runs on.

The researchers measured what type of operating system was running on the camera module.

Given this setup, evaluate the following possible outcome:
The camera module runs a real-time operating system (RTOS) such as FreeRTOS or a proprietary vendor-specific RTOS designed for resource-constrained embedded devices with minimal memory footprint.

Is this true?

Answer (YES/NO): NO